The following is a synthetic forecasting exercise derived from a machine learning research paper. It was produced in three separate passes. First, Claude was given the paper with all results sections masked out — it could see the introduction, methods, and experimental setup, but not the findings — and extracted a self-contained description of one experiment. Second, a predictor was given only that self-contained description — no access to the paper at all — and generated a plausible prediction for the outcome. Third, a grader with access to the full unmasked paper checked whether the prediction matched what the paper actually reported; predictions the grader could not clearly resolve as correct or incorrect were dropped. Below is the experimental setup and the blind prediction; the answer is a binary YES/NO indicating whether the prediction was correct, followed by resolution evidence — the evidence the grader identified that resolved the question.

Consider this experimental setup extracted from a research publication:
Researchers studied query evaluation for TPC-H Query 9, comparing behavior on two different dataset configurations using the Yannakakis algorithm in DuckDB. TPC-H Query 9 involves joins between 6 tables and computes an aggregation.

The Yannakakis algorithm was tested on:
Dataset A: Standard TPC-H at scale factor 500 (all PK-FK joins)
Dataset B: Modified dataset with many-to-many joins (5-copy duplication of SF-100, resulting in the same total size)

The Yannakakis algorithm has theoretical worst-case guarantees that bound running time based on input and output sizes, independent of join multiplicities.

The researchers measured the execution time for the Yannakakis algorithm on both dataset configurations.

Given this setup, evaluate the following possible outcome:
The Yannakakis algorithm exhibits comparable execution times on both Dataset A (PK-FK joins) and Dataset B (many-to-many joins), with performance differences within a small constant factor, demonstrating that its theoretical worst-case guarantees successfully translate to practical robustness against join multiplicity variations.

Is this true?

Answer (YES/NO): YES